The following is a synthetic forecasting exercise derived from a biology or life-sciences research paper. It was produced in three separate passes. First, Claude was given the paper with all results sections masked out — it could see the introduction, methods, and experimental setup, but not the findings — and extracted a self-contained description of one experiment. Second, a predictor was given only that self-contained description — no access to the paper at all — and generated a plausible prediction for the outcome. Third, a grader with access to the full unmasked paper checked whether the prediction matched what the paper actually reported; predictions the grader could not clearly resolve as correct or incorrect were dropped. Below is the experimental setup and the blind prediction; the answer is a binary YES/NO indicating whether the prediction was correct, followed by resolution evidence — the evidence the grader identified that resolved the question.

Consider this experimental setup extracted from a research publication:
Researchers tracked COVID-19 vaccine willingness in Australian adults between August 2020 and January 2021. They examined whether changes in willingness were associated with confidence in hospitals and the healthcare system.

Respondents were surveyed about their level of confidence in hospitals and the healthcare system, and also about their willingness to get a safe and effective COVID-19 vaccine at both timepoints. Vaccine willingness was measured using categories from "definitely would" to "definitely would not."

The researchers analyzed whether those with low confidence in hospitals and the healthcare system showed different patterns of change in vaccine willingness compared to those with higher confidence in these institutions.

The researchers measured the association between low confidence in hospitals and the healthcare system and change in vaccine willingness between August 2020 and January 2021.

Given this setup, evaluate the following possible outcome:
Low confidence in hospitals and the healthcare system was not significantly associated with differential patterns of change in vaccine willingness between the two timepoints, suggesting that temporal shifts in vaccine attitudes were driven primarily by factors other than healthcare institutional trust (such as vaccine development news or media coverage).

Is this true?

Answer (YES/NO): NO